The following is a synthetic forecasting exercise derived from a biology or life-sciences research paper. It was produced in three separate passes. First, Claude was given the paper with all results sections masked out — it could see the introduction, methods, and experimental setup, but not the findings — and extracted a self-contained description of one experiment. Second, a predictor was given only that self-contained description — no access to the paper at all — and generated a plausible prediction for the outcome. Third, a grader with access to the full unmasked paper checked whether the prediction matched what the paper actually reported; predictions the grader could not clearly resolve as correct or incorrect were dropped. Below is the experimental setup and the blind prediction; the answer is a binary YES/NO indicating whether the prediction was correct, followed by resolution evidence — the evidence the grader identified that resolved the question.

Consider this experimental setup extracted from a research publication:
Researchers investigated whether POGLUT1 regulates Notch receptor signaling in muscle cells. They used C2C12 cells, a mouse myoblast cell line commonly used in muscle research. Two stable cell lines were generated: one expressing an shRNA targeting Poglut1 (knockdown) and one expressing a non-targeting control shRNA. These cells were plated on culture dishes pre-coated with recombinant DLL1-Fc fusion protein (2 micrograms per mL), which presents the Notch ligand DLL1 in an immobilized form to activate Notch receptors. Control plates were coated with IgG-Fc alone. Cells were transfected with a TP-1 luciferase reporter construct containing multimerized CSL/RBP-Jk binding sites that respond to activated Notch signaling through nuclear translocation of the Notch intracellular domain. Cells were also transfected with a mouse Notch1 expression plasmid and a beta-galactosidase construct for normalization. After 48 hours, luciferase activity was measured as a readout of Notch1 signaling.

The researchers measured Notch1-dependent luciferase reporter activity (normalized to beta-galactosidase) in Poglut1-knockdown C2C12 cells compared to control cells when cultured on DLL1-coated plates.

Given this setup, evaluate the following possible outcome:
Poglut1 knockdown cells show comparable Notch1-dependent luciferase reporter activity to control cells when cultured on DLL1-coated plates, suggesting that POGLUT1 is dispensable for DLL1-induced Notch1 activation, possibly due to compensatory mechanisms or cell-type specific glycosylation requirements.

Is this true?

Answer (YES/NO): NO